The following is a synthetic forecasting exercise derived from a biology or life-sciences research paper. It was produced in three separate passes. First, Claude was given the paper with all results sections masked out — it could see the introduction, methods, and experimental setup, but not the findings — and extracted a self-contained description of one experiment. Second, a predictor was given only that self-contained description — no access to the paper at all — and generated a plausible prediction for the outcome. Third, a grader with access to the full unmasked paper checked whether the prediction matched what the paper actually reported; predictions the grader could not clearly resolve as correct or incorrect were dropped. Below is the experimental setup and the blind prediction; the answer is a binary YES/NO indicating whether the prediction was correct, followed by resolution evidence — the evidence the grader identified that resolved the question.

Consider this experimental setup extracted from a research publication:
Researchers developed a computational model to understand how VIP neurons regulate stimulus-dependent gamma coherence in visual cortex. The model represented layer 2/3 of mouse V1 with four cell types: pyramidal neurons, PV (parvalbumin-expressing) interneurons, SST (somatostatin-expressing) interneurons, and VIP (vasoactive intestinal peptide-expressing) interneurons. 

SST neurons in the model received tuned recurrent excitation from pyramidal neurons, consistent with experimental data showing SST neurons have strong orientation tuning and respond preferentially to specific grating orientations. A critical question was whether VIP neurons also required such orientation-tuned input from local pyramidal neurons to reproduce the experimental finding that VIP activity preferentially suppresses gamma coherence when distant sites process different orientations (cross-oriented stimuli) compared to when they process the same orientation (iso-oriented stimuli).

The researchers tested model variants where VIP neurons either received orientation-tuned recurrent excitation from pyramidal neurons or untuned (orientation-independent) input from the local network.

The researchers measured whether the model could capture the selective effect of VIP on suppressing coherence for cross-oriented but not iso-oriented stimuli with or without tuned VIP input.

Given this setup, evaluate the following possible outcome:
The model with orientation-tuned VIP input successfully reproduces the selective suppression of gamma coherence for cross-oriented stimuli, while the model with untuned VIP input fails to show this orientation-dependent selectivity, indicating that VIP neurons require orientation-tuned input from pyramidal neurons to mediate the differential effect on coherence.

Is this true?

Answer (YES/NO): NO